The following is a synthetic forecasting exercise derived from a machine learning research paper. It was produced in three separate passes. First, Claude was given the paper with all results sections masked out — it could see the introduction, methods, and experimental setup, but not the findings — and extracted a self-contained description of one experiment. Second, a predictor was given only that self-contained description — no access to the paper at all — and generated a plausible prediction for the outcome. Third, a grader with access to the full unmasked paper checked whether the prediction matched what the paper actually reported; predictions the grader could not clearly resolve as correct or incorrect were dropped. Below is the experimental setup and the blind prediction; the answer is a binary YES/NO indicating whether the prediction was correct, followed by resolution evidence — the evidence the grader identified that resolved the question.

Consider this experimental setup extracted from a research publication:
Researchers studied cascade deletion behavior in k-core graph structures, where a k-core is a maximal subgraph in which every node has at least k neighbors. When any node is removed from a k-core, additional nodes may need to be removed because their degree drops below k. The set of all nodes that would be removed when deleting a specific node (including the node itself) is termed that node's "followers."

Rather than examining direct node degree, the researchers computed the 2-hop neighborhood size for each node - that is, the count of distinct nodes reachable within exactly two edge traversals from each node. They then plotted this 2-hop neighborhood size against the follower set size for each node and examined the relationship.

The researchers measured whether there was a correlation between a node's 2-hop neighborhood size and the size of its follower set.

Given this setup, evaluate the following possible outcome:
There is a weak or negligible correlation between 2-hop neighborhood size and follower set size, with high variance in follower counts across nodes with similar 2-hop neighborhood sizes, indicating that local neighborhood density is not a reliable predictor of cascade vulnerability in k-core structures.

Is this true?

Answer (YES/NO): NO